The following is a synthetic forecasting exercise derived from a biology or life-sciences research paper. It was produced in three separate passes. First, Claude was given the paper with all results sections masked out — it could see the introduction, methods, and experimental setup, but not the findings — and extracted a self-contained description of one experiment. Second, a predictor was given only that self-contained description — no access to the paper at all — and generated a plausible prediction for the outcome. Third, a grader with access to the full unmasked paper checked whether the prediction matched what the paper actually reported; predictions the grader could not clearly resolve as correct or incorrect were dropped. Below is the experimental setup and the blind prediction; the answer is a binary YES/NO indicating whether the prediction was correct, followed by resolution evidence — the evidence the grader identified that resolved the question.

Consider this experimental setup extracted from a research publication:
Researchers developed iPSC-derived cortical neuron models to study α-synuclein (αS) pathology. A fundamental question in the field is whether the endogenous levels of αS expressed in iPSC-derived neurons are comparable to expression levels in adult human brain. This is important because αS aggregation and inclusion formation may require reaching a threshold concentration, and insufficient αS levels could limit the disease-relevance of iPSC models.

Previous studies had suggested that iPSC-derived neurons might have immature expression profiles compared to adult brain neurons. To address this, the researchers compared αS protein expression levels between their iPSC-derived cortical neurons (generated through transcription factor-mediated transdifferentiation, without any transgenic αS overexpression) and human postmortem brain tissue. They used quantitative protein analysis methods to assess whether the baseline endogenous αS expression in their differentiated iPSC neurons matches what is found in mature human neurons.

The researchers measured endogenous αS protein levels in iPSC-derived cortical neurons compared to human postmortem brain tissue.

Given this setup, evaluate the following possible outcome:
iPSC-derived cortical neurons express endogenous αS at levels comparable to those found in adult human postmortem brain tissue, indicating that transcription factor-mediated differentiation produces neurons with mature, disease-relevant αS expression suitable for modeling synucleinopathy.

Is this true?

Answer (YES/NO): NO